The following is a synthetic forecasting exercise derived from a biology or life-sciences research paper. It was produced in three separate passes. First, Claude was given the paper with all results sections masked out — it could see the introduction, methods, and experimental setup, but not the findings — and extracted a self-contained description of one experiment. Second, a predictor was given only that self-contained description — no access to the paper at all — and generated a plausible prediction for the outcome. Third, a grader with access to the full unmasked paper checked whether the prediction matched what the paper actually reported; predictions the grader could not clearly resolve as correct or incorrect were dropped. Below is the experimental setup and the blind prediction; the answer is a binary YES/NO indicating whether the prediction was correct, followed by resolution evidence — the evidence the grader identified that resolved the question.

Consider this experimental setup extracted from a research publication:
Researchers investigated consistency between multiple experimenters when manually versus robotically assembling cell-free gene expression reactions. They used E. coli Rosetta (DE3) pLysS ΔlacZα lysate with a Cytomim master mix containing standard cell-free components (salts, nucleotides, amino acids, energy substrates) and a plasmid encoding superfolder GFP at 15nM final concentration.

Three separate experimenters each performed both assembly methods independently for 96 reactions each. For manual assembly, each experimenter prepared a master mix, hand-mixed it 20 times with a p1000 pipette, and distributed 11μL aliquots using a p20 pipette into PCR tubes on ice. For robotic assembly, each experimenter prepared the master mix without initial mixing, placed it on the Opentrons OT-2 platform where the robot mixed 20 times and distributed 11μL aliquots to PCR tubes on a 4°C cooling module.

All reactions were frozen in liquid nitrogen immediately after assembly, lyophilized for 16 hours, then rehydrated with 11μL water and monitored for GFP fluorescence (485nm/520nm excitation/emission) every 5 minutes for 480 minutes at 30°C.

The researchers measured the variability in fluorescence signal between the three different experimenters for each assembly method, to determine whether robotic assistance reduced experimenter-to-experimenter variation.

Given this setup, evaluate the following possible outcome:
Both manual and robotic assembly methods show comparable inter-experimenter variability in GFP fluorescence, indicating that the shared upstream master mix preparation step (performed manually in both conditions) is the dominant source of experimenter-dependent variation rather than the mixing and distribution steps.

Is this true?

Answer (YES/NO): NO